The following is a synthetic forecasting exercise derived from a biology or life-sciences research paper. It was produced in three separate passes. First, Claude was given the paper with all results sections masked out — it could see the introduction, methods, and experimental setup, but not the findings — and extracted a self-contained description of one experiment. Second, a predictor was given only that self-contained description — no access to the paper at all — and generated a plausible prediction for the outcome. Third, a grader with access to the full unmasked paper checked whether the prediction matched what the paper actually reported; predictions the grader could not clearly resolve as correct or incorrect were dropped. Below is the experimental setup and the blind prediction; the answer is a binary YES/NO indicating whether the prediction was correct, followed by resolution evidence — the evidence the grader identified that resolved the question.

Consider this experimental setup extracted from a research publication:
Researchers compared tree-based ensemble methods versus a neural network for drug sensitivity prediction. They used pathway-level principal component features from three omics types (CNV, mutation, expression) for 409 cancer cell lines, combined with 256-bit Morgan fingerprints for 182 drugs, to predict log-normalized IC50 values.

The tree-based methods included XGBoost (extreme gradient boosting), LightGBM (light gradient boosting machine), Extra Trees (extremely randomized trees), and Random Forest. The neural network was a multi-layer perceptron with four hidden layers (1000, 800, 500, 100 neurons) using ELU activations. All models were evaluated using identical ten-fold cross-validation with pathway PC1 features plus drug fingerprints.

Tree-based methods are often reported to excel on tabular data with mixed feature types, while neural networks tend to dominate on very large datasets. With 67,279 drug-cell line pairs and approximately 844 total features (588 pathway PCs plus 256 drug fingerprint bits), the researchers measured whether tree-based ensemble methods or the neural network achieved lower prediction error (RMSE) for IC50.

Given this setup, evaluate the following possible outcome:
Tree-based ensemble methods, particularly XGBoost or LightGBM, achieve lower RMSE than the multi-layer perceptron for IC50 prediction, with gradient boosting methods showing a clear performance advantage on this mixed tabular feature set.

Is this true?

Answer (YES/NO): NO